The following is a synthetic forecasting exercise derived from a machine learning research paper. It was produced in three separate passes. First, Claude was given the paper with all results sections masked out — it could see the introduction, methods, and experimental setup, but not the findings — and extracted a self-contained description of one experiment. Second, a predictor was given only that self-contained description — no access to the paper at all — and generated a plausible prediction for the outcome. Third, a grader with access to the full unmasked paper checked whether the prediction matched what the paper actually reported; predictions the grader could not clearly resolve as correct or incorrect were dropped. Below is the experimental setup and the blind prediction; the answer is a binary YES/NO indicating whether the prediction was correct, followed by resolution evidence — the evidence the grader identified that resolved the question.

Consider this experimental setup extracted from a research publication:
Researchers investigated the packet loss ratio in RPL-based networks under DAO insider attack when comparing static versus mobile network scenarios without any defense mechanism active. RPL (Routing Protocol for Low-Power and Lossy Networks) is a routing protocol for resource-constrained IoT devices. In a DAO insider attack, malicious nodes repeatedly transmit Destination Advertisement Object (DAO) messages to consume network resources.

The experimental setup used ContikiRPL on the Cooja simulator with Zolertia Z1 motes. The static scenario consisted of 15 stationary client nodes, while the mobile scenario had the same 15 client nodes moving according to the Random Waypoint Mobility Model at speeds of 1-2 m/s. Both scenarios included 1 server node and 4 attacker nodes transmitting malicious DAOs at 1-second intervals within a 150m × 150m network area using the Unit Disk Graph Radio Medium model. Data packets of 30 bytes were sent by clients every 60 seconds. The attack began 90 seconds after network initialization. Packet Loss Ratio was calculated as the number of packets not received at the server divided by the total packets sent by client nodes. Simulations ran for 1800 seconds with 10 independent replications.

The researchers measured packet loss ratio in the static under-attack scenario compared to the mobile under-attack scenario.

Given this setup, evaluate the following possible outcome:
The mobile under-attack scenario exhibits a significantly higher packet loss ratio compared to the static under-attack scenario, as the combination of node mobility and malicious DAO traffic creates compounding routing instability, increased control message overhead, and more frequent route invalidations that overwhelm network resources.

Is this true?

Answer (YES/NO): YES